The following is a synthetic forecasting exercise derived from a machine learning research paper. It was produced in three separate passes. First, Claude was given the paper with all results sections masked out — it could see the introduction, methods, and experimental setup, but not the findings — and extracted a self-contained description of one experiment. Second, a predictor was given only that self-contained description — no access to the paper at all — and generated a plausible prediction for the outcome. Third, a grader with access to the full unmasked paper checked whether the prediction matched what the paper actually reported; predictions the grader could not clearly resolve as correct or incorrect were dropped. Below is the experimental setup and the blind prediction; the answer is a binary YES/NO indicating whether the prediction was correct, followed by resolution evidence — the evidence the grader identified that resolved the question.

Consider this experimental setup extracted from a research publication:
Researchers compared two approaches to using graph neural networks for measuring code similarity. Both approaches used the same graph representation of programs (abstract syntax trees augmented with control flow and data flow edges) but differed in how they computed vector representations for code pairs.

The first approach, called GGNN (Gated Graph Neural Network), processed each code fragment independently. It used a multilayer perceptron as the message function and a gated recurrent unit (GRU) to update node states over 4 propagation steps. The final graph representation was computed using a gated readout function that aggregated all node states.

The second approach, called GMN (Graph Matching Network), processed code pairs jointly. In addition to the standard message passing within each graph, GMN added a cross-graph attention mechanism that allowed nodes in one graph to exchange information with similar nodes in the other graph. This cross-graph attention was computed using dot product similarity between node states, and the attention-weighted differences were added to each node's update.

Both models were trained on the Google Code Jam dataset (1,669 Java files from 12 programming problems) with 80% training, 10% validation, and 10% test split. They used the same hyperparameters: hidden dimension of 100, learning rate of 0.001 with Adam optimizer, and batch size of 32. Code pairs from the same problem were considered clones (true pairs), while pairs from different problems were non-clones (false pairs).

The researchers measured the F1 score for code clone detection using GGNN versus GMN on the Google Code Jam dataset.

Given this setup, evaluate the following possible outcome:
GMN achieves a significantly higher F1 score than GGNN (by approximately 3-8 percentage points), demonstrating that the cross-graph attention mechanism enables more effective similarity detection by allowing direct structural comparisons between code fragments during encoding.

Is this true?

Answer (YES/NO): NO